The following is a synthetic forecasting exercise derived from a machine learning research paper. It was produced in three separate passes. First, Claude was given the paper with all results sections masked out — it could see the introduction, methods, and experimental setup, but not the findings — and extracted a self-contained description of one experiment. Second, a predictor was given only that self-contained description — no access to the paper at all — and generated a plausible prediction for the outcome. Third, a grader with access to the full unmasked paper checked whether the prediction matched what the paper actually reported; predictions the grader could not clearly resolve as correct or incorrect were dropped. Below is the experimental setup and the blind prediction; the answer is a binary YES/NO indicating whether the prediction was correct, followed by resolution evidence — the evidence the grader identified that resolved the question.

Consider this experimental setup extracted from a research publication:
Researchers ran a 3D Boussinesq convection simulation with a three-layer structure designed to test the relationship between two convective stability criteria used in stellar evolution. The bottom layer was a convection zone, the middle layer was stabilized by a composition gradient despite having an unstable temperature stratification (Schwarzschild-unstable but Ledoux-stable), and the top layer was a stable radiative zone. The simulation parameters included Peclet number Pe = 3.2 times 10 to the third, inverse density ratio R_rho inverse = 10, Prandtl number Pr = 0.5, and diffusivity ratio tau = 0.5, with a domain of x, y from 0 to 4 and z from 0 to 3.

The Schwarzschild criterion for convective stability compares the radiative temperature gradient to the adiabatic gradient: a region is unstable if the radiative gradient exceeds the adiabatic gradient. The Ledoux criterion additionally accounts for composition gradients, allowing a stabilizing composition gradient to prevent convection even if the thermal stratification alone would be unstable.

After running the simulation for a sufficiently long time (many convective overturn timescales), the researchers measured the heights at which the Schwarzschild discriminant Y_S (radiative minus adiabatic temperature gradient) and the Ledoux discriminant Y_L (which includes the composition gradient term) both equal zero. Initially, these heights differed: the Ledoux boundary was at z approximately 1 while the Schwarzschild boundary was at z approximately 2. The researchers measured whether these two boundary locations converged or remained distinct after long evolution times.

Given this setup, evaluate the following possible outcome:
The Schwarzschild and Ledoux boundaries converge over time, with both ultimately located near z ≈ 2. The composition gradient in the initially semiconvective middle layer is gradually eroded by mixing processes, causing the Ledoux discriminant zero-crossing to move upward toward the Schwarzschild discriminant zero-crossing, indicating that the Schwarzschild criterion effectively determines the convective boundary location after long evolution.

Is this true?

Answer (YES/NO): YES